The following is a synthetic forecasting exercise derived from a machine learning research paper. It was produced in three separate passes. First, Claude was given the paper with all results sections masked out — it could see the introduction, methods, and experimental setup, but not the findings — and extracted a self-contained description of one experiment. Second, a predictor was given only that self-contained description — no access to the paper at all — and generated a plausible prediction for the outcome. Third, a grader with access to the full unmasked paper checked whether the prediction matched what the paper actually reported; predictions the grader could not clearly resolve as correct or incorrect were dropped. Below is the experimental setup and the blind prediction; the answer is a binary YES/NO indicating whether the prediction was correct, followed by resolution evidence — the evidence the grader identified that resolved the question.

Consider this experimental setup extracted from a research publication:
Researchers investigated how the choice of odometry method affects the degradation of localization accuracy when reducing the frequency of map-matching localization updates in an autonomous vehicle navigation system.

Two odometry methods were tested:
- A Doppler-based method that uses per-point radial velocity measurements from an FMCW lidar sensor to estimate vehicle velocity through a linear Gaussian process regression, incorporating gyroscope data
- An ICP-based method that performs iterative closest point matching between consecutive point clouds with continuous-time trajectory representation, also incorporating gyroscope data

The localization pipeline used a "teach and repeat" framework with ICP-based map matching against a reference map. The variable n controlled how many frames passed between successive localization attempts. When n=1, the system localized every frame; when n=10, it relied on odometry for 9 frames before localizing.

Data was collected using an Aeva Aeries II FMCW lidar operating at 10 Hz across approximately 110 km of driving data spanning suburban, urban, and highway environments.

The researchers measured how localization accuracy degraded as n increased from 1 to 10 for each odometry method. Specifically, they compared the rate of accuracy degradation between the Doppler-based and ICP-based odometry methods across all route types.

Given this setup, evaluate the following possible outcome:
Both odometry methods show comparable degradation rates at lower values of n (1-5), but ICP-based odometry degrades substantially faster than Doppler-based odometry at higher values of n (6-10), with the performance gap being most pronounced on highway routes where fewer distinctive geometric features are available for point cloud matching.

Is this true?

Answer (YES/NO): NO